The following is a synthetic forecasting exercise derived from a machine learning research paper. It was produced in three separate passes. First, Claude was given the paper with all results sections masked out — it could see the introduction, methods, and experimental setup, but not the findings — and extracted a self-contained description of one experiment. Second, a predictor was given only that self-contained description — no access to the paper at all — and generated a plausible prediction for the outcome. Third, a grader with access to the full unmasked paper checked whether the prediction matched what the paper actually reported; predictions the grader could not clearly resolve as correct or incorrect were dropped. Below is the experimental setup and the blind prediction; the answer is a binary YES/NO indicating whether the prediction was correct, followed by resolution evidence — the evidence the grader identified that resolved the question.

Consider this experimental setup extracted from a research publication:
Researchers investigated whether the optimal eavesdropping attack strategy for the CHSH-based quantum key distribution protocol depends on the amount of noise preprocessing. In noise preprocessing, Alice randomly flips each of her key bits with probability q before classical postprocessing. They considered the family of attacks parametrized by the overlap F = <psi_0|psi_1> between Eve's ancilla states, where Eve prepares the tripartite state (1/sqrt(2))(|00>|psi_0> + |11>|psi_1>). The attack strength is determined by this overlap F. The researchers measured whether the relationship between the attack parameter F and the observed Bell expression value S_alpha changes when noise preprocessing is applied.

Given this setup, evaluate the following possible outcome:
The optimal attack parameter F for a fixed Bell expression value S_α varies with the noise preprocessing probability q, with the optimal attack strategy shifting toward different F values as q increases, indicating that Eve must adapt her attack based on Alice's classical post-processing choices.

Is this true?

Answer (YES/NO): NO